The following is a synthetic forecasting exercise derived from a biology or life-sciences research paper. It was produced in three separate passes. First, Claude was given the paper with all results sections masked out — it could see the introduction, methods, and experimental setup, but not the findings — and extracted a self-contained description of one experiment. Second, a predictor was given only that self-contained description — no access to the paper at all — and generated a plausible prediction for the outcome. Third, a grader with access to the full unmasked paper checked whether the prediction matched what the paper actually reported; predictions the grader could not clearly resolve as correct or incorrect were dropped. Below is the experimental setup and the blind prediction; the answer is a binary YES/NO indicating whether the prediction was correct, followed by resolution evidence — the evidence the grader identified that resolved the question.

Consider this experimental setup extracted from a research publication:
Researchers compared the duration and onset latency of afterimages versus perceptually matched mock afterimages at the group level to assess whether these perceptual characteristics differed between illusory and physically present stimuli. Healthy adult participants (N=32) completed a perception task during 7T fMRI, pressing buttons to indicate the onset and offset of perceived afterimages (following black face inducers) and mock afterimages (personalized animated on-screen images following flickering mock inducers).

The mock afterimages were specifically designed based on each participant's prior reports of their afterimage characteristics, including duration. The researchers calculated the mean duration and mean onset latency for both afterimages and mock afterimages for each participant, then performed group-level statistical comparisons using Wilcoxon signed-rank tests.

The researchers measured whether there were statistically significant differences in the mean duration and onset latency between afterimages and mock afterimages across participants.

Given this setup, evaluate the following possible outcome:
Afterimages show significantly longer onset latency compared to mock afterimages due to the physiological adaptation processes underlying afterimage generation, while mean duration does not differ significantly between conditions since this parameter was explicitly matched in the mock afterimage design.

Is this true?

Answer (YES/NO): NO